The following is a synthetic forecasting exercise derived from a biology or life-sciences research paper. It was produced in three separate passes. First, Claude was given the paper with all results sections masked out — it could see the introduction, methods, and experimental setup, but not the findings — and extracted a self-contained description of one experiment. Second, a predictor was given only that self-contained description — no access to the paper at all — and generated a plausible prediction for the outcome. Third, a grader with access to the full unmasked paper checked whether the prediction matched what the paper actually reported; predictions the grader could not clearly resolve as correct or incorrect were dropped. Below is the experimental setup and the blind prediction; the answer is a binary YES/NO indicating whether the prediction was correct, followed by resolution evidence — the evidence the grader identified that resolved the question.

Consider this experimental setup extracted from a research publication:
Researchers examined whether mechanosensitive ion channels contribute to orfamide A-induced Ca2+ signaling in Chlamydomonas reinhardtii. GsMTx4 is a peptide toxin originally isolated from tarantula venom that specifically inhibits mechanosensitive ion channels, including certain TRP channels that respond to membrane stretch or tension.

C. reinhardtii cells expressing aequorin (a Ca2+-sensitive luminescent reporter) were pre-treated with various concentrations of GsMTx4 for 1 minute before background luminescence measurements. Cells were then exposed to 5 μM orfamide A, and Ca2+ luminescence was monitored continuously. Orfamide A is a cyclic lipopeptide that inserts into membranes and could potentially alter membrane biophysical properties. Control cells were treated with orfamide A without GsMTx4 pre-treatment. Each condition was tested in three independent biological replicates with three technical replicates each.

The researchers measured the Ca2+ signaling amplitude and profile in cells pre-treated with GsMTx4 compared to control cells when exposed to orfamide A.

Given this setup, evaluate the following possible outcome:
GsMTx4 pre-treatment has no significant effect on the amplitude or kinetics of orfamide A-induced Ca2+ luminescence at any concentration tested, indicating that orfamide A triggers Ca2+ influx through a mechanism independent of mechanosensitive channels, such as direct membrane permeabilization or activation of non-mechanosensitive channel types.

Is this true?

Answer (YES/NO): NO